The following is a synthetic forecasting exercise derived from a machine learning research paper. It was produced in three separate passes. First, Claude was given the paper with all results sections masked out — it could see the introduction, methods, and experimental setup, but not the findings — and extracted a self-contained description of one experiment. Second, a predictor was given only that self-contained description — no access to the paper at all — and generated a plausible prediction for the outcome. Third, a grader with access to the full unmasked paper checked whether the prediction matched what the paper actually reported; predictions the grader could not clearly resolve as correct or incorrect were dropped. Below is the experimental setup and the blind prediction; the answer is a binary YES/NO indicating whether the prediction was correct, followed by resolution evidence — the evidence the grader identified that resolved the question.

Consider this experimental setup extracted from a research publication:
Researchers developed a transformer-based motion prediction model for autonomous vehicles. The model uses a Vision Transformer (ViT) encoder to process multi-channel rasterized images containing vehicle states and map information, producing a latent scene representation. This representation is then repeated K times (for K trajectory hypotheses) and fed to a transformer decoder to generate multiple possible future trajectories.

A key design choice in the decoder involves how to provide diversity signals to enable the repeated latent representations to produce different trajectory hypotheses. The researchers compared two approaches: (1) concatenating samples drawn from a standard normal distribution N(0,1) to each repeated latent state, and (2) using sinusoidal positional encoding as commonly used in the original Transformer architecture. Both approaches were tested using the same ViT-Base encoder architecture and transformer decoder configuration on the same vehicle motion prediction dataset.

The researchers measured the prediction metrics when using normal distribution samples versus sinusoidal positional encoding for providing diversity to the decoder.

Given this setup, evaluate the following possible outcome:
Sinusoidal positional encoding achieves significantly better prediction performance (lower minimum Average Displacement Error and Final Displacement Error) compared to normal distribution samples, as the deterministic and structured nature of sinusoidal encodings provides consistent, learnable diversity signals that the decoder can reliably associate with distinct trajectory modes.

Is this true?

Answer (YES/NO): NO